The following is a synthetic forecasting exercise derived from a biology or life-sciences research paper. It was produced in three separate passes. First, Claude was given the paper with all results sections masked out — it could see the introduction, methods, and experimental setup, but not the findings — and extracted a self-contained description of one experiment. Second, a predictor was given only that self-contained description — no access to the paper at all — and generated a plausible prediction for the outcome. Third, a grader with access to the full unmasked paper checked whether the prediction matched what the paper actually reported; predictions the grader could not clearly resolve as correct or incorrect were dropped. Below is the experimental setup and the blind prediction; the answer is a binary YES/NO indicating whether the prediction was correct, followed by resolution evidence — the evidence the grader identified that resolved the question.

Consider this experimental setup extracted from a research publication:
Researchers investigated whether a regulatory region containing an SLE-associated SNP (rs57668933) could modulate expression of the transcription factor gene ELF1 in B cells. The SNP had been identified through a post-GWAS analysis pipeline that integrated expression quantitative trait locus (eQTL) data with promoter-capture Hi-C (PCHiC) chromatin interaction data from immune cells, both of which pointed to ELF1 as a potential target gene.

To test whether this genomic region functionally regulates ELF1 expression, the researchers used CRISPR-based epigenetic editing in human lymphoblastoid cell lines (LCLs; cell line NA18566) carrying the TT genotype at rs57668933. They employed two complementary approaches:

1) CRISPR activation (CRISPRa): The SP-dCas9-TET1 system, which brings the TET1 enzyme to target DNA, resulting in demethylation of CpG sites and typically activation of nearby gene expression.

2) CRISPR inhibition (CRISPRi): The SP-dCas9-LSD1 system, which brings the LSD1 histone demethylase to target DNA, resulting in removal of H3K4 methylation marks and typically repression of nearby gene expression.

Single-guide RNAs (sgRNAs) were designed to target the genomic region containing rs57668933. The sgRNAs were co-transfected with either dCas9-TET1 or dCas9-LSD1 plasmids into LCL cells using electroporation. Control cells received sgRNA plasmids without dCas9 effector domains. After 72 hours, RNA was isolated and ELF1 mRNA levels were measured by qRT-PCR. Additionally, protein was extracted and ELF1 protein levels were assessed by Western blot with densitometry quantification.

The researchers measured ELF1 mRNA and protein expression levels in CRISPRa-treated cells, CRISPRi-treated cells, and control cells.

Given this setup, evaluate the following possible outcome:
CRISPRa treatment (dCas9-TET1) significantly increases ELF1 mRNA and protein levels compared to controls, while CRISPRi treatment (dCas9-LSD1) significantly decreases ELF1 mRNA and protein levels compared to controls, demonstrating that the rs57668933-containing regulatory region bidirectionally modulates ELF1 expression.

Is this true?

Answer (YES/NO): YES